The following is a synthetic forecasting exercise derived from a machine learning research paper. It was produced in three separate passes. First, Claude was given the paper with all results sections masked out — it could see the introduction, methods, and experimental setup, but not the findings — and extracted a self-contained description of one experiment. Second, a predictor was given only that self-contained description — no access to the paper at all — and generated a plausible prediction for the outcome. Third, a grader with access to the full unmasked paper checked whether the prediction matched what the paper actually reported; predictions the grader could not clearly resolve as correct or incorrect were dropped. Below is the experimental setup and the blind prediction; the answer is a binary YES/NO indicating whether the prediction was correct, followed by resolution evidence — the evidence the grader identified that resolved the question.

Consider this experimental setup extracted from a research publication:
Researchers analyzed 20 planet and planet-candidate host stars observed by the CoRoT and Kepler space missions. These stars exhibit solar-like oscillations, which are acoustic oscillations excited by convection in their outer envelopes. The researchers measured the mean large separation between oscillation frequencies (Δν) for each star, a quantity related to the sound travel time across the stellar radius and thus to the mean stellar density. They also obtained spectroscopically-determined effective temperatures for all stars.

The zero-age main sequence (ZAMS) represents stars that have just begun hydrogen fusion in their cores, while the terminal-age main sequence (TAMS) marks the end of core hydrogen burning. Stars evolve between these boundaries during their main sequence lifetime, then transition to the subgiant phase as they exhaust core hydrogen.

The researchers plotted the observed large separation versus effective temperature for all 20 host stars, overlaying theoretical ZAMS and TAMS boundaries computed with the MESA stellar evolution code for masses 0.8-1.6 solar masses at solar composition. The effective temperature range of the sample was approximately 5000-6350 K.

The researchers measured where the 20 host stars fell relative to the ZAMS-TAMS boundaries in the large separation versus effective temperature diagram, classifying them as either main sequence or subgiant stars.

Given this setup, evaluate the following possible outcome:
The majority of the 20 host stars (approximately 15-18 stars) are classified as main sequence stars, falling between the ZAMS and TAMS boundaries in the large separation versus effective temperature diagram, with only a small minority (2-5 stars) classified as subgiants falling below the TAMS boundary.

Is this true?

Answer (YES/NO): NO